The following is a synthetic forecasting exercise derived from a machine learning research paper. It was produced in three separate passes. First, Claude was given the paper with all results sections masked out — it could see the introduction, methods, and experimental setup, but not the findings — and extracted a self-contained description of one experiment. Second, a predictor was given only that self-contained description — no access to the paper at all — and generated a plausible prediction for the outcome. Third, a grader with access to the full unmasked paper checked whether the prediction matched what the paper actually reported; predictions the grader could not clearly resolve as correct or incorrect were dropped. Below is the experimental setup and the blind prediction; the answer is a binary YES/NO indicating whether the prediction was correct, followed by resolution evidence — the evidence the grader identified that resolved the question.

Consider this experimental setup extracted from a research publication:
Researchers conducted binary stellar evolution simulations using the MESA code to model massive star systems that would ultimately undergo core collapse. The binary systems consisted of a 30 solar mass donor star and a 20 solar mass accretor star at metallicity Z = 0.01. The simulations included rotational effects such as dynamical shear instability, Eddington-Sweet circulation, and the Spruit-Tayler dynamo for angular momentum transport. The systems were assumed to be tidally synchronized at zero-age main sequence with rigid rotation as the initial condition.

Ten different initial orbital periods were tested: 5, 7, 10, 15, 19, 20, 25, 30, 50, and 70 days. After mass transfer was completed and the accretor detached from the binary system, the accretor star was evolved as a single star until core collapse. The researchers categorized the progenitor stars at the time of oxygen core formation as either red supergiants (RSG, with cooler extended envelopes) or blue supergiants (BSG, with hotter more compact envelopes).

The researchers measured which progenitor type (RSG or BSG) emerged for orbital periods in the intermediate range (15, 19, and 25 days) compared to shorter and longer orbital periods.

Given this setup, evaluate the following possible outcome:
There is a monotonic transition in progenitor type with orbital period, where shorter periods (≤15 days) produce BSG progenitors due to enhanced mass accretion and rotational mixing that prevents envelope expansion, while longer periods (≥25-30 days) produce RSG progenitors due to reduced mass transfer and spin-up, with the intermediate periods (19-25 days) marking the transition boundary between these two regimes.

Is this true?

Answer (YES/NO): NO